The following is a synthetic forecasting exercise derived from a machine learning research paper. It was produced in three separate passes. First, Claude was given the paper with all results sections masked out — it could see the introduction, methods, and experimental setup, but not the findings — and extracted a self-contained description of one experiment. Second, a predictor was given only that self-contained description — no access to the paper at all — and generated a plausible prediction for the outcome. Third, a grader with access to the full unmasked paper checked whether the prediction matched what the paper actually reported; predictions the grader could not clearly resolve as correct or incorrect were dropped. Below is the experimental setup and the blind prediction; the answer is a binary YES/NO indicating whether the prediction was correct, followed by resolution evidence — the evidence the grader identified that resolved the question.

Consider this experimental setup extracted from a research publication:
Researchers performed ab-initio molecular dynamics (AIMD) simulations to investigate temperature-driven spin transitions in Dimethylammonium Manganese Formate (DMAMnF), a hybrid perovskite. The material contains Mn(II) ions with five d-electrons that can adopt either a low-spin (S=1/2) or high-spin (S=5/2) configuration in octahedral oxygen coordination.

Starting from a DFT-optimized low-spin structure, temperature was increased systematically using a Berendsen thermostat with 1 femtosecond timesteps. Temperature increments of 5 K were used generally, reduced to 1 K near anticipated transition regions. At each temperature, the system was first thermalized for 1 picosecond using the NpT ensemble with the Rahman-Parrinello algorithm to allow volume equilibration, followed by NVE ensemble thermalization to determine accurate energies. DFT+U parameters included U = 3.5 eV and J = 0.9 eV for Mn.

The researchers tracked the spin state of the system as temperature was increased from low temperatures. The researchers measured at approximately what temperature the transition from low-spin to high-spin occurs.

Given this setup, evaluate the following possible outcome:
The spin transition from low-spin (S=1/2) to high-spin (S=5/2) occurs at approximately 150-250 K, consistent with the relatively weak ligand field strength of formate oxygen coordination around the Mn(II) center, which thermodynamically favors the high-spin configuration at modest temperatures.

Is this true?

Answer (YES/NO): NO